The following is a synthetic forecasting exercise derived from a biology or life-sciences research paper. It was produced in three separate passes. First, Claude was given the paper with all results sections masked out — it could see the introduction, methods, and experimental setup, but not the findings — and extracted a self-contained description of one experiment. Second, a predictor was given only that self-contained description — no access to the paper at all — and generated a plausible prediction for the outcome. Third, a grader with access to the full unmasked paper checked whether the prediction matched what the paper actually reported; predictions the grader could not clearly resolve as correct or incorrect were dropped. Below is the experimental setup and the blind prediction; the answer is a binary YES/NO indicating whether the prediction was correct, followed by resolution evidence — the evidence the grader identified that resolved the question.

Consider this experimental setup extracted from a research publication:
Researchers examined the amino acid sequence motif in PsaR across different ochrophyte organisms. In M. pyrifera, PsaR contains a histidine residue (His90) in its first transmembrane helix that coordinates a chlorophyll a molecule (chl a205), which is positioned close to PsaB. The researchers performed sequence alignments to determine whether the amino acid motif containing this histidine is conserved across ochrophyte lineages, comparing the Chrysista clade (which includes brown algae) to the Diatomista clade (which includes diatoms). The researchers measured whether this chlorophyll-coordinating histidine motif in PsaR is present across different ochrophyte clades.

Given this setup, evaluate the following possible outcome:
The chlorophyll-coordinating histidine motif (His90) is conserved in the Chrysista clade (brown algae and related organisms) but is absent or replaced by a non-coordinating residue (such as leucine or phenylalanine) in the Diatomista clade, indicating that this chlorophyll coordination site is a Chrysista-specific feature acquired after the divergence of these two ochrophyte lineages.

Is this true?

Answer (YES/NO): YES